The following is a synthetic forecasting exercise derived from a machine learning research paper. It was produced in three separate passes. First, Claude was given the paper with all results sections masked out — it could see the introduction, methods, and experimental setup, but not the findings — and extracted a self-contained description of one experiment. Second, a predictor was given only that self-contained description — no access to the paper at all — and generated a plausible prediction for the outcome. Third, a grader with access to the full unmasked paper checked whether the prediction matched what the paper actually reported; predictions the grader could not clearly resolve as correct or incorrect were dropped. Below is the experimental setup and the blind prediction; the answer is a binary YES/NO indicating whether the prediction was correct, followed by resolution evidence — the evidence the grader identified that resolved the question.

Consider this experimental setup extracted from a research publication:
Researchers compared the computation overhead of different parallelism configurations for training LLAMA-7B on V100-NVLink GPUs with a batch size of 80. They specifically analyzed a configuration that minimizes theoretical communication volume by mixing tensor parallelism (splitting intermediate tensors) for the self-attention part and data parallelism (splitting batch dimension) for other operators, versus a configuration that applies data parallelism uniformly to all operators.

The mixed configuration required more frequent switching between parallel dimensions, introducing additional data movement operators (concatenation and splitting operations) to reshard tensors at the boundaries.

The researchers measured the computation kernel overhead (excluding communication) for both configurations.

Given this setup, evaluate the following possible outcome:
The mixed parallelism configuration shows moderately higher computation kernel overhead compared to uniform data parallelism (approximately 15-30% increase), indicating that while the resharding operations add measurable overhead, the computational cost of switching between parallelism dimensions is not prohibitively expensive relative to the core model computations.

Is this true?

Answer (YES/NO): NO